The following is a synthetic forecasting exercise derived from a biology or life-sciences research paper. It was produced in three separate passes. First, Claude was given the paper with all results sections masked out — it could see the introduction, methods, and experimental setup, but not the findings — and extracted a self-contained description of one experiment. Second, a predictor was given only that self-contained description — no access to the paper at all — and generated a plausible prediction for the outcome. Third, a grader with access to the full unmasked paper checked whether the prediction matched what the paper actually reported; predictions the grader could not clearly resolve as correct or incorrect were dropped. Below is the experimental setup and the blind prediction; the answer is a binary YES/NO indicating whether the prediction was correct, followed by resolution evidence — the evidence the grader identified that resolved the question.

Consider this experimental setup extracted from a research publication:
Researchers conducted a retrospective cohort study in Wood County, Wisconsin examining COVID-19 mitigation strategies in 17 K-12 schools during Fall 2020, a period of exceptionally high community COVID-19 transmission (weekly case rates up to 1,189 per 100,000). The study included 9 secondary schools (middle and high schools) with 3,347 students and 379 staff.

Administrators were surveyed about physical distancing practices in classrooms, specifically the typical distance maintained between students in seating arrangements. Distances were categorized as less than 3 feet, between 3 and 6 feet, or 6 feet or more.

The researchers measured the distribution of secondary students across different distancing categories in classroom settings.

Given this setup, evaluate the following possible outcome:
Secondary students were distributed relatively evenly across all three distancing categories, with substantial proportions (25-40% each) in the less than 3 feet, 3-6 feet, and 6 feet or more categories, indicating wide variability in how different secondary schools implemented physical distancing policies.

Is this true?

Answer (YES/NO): NO